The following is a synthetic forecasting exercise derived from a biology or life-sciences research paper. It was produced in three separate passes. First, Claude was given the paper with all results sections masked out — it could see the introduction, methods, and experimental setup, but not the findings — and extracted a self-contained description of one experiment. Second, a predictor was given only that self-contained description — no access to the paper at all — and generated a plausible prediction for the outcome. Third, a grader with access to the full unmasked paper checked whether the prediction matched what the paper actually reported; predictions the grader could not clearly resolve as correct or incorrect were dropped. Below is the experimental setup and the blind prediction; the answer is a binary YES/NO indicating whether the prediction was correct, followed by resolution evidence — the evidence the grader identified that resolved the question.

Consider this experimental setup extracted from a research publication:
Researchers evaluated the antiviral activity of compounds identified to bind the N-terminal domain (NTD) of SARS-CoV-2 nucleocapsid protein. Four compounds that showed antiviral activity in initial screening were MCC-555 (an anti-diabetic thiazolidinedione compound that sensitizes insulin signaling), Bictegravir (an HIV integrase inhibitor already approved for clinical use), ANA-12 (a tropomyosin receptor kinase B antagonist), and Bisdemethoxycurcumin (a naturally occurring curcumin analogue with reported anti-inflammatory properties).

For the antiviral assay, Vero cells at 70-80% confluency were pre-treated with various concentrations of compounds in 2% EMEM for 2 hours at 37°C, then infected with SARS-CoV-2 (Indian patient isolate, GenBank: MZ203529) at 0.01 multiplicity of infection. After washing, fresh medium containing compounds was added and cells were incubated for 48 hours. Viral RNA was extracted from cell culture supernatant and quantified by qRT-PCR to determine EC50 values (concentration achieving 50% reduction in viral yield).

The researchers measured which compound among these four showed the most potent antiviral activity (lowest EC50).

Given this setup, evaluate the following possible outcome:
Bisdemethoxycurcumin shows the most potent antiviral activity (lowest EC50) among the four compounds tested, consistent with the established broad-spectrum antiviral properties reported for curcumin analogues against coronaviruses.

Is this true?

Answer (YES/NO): YES